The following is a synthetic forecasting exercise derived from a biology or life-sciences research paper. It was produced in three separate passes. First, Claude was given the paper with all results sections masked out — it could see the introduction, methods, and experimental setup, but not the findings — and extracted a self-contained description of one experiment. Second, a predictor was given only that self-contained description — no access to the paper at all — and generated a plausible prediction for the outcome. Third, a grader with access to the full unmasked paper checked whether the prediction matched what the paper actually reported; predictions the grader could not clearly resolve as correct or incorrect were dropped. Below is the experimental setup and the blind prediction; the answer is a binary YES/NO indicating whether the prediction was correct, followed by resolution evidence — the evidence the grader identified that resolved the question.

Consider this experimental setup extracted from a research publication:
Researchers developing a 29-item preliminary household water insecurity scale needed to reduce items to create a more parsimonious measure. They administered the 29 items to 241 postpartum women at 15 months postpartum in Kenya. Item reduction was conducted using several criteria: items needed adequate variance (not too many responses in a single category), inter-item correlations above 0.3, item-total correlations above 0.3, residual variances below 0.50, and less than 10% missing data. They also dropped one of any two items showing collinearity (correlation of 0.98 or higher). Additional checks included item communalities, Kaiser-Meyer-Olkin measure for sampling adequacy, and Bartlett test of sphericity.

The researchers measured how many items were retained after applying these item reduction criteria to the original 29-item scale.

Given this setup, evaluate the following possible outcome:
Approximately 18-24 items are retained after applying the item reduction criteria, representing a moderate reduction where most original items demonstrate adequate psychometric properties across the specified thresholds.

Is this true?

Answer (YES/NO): YES